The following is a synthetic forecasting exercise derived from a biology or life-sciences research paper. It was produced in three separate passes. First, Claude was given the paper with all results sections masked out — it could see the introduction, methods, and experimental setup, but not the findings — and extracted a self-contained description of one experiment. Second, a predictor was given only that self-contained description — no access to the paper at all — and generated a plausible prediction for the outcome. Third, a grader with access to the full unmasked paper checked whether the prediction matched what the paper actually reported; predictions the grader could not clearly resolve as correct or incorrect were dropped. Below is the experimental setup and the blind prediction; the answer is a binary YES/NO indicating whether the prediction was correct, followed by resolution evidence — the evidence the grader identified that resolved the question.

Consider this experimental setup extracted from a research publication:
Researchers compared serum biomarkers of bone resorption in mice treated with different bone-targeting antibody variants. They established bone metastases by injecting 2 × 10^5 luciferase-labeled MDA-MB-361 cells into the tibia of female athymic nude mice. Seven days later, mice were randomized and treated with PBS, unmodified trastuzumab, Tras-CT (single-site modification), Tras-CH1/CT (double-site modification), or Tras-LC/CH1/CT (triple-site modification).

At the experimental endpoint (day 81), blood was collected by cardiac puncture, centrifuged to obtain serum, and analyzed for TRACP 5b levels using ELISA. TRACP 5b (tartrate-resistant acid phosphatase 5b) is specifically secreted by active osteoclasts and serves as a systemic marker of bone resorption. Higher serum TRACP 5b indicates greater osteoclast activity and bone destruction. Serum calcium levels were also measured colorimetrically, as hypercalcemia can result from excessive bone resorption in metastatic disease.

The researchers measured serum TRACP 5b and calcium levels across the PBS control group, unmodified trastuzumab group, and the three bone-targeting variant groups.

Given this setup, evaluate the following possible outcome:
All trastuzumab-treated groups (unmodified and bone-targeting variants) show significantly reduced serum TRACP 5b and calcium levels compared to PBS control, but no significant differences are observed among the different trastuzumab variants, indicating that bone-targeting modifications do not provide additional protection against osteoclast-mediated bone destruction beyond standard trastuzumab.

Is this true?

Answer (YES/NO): NO